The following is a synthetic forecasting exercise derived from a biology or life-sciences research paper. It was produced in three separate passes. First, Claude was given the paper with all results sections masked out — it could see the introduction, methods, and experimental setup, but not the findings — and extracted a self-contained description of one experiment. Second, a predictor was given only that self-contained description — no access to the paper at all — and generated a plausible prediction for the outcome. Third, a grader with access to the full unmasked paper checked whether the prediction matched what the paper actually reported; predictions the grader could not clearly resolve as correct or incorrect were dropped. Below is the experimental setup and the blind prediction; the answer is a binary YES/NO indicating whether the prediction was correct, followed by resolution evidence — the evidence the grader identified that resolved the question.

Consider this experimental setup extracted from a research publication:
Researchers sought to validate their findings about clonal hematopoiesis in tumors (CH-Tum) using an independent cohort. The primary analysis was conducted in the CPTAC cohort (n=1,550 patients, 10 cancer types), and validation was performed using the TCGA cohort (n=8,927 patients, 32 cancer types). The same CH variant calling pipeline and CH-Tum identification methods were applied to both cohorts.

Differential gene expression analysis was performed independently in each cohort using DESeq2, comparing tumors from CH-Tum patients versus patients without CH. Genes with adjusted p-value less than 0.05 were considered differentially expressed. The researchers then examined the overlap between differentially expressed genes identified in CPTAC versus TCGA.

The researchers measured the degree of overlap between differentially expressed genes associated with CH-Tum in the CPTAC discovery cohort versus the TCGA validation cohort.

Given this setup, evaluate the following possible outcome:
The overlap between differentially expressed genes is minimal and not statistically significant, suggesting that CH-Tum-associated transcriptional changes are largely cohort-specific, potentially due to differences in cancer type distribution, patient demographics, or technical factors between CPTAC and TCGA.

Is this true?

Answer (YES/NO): NO